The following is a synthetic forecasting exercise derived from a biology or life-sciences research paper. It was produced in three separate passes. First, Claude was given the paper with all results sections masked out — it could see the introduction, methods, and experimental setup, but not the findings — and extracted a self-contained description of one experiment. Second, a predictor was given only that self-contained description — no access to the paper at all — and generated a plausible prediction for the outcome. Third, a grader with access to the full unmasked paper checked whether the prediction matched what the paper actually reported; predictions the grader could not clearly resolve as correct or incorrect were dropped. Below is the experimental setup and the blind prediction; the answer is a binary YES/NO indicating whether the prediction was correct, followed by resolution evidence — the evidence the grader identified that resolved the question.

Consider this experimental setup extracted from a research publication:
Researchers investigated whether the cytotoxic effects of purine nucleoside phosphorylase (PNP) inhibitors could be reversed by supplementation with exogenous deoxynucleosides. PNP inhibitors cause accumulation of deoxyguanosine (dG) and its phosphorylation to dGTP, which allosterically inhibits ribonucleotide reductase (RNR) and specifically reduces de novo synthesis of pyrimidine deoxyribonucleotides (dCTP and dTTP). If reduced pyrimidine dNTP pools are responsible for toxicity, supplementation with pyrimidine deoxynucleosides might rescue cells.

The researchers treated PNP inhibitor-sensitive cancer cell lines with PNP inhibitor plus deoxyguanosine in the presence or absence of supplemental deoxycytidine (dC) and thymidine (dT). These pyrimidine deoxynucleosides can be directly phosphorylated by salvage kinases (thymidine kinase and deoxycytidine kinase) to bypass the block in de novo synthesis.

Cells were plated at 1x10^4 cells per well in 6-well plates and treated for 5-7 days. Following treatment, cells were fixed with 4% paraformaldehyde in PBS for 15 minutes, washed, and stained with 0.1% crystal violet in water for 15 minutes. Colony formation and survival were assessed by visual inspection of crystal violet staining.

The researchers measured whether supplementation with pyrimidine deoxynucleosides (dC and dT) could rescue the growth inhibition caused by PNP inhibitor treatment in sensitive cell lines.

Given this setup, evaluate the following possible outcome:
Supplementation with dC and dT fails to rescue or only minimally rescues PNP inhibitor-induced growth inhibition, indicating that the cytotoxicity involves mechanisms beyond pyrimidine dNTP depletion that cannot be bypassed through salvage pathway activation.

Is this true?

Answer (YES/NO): NO